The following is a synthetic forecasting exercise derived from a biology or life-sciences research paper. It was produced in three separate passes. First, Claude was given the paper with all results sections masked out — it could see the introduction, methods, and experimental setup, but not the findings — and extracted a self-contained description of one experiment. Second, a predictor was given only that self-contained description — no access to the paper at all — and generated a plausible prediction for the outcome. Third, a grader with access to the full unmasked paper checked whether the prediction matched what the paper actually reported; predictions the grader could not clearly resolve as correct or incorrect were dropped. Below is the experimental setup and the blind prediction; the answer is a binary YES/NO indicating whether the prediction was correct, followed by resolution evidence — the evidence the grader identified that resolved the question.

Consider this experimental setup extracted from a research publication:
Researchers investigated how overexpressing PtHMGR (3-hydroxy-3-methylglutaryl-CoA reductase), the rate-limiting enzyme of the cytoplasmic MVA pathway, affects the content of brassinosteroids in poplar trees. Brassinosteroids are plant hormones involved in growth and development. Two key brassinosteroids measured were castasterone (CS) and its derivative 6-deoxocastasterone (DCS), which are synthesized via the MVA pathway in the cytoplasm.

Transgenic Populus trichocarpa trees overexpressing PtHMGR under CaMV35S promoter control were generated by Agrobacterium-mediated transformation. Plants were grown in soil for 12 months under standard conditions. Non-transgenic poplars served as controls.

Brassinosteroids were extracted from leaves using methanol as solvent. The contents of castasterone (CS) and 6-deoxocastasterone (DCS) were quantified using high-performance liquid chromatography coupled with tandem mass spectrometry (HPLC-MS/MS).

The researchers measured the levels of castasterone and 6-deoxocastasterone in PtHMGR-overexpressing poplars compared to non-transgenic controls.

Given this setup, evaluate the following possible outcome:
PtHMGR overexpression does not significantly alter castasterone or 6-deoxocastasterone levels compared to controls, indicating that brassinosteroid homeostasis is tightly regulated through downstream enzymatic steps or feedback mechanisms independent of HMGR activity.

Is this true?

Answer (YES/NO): NO